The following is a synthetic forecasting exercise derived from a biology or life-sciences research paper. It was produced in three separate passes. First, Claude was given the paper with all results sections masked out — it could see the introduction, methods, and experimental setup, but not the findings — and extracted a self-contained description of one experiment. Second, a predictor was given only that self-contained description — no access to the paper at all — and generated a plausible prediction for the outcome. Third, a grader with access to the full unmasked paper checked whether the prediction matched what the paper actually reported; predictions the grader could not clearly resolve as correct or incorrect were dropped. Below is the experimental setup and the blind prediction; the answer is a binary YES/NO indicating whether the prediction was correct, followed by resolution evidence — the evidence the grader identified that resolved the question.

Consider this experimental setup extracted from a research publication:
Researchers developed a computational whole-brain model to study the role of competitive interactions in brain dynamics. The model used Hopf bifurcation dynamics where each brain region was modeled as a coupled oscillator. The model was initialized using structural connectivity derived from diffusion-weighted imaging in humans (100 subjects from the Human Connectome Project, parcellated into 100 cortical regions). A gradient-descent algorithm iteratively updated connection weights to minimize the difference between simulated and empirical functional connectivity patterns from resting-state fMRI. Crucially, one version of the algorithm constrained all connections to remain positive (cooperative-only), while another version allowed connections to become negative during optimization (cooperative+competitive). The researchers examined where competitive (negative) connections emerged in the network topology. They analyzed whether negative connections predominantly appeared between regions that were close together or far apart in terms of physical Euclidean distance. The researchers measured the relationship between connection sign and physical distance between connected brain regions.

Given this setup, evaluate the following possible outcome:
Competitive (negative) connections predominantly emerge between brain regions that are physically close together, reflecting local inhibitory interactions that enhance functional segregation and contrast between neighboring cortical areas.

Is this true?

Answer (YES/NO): NO